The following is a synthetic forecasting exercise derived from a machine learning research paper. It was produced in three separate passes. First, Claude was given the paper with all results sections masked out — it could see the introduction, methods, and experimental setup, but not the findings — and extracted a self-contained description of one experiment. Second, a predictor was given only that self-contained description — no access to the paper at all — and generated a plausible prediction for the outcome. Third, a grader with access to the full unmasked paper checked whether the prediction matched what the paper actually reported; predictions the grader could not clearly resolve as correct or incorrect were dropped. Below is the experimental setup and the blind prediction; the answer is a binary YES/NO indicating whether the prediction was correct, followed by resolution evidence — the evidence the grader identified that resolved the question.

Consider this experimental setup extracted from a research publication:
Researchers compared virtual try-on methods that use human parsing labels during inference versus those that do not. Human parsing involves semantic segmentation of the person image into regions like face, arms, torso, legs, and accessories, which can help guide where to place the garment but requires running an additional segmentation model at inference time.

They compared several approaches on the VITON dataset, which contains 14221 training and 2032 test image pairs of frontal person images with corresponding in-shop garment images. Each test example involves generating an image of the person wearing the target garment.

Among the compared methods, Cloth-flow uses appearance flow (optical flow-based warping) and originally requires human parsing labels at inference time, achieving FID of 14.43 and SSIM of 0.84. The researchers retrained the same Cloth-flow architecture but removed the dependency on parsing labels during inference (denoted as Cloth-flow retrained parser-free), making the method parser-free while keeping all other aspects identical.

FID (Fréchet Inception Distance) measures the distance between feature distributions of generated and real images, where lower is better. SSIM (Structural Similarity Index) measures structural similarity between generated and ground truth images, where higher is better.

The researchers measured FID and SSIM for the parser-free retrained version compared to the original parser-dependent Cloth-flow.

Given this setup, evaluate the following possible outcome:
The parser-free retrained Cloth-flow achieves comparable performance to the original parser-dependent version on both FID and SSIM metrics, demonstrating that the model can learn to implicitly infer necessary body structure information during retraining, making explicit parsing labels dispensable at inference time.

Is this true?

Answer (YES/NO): NO